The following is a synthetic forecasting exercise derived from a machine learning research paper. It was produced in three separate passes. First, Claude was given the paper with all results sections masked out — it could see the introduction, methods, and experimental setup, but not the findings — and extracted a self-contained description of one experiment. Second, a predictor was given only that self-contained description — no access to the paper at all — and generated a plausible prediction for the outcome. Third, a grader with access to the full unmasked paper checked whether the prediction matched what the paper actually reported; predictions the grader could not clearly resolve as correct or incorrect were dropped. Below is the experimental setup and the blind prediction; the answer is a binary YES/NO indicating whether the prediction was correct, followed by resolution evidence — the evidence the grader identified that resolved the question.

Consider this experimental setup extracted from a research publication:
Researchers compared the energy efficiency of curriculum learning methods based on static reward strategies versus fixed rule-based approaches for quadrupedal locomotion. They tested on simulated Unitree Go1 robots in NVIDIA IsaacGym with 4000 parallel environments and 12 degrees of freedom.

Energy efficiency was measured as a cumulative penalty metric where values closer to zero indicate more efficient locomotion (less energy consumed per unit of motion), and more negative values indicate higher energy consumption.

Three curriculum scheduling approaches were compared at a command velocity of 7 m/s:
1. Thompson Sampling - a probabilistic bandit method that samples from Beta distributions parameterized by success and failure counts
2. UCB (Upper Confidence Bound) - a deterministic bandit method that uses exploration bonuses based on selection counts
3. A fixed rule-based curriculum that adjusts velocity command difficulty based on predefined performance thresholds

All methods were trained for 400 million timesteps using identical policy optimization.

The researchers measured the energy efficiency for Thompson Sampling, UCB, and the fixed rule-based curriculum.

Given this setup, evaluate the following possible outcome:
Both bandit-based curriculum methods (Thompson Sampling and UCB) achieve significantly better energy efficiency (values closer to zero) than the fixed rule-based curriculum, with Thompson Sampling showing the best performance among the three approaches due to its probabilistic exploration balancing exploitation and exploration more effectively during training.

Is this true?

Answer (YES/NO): NO